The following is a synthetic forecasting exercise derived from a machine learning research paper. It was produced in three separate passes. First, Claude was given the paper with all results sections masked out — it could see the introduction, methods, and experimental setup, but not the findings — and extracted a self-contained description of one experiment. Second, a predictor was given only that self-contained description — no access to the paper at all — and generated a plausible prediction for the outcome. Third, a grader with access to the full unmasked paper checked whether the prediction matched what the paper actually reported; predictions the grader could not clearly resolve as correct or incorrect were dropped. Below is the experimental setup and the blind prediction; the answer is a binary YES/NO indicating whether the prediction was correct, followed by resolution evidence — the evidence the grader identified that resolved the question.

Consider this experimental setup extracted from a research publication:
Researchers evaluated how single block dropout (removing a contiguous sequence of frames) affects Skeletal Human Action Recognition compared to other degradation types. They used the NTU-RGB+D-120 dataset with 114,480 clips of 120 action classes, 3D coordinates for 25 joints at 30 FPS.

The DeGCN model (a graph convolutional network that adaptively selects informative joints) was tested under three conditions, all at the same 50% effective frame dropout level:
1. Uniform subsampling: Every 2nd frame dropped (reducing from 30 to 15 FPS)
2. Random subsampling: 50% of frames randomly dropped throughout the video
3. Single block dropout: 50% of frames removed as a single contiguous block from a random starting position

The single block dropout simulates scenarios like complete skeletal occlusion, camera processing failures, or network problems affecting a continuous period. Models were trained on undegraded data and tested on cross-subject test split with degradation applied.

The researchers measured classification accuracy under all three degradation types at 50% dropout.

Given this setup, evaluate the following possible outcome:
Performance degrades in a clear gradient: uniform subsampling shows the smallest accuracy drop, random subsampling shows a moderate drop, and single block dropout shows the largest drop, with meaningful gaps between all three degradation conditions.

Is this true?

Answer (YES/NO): YES